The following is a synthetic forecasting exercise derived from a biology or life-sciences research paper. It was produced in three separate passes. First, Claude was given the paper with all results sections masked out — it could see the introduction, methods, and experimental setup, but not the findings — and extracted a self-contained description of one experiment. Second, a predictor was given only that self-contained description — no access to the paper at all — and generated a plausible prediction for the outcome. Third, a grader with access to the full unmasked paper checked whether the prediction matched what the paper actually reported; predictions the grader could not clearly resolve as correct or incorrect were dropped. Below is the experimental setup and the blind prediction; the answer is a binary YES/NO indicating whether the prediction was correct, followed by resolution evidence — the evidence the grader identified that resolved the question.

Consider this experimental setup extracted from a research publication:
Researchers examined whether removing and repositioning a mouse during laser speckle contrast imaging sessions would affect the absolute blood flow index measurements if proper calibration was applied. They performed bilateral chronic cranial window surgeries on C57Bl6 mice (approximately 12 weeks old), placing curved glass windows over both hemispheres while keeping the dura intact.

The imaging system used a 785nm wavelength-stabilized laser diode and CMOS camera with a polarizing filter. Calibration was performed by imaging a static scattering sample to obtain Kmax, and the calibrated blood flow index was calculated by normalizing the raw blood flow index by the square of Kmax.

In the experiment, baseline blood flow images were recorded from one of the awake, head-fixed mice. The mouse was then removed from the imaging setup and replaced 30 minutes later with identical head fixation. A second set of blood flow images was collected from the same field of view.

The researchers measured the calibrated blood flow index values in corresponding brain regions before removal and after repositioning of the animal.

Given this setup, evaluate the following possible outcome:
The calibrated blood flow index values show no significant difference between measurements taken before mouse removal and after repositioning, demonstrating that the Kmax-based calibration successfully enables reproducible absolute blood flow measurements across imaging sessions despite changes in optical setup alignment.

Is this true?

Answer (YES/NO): YES